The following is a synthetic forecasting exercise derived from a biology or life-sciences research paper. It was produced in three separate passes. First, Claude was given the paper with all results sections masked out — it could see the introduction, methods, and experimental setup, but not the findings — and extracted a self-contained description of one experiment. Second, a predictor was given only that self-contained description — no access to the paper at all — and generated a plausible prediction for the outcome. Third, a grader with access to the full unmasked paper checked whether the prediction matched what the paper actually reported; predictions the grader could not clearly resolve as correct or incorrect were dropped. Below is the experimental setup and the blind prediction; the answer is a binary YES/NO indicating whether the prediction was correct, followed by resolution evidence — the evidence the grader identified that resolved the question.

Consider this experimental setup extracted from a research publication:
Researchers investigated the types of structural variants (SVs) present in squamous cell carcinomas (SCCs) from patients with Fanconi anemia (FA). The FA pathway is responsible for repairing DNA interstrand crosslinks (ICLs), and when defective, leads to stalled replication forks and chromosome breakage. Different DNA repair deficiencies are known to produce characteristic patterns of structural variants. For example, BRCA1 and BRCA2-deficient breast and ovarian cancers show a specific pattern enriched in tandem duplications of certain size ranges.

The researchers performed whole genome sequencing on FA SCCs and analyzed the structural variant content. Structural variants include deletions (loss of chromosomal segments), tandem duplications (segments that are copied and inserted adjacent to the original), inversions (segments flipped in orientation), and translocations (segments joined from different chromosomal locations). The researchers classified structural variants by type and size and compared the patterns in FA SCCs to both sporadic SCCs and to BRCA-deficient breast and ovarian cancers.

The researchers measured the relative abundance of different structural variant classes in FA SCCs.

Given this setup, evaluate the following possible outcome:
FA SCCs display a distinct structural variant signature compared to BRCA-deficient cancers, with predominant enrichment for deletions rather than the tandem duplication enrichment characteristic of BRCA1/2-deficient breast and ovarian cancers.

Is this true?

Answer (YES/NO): YES